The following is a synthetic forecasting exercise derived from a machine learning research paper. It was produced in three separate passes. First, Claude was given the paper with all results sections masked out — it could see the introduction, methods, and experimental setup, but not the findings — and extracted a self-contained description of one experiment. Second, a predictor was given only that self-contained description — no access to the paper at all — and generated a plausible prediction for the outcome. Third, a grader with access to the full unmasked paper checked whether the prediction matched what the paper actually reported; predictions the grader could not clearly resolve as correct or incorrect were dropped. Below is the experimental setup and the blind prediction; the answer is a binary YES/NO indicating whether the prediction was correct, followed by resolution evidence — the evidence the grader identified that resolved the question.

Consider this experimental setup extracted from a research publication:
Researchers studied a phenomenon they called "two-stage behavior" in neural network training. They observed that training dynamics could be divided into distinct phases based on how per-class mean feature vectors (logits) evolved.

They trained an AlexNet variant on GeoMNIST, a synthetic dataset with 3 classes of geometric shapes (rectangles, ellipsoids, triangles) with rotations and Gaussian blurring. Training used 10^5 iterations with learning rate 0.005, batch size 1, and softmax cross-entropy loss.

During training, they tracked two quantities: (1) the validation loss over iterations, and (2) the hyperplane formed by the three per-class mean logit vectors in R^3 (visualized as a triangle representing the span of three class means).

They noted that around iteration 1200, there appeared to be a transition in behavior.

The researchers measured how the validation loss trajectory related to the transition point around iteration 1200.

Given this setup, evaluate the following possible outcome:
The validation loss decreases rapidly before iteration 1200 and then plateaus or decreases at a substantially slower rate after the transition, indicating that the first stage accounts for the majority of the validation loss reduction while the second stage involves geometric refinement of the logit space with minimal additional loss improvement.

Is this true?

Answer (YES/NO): NO